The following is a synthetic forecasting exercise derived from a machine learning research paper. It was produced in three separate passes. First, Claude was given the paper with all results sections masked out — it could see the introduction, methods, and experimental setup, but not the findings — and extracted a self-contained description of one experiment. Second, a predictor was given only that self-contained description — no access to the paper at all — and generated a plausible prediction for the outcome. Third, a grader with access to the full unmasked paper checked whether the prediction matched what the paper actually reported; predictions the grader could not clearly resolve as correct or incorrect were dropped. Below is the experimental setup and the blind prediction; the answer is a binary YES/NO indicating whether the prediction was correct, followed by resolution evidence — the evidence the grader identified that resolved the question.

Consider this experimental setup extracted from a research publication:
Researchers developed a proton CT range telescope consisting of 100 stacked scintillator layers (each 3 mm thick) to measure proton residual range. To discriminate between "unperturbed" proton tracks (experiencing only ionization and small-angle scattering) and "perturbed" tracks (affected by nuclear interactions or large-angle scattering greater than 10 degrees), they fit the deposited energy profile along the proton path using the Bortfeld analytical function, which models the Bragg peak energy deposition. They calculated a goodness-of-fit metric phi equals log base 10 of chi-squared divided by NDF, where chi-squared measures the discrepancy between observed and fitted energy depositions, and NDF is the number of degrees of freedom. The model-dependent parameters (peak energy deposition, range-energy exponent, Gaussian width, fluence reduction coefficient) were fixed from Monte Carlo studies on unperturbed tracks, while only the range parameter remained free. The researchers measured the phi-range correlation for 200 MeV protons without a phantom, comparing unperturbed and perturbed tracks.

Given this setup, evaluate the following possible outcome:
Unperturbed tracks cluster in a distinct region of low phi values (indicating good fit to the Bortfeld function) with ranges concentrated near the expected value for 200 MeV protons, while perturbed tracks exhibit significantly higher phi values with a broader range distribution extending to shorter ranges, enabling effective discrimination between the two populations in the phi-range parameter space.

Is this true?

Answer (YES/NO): YES